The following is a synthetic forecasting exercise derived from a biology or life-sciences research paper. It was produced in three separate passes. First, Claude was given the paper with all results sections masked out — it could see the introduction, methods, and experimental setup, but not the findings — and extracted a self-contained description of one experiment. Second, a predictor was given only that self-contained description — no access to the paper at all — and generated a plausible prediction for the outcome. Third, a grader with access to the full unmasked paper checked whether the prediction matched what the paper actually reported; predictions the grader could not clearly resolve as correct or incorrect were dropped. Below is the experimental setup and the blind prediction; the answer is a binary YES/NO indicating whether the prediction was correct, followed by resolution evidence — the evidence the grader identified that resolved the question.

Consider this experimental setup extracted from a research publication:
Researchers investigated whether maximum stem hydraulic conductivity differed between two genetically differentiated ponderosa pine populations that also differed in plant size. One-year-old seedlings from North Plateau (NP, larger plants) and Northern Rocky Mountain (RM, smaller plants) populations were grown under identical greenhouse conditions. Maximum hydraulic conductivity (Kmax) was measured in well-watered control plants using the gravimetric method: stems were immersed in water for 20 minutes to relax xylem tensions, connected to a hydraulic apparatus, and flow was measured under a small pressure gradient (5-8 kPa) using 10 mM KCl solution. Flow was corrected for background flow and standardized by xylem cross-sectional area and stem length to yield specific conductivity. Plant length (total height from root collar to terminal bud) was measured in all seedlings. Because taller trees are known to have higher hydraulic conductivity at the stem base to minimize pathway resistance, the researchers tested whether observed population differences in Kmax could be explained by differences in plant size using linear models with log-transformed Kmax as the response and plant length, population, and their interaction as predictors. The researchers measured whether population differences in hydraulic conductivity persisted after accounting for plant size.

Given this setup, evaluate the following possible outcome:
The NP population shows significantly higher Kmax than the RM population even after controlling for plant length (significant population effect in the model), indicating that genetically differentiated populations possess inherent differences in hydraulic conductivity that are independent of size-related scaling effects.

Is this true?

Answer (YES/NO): NO